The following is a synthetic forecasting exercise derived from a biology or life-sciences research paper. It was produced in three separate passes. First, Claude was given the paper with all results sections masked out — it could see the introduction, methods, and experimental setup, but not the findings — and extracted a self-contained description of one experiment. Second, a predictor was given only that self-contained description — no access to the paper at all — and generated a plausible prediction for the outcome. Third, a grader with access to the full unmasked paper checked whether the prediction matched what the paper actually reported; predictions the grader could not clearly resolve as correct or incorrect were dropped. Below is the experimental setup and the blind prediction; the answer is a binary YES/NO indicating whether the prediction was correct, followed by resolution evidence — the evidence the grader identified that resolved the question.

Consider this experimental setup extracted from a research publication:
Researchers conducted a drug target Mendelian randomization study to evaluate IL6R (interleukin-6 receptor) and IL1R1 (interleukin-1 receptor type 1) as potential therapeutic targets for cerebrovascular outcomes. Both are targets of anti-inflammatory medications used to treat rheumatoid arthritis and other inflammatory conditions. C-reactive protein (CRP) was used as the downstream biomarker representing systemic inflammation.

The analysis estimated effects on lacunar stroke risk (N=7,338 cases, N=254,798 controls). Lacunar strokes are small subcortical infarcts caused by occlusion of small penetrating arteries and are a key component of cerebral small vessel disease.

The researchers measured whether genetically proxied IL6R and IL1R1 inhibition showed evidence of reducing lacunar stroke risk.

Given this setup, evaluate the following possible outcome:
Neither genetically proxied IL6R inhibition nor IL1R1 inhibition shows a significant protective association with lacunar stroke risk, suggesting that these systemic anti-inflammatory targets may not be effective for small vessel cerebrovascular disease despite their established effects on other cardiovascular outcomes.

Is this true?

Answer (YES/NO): YES